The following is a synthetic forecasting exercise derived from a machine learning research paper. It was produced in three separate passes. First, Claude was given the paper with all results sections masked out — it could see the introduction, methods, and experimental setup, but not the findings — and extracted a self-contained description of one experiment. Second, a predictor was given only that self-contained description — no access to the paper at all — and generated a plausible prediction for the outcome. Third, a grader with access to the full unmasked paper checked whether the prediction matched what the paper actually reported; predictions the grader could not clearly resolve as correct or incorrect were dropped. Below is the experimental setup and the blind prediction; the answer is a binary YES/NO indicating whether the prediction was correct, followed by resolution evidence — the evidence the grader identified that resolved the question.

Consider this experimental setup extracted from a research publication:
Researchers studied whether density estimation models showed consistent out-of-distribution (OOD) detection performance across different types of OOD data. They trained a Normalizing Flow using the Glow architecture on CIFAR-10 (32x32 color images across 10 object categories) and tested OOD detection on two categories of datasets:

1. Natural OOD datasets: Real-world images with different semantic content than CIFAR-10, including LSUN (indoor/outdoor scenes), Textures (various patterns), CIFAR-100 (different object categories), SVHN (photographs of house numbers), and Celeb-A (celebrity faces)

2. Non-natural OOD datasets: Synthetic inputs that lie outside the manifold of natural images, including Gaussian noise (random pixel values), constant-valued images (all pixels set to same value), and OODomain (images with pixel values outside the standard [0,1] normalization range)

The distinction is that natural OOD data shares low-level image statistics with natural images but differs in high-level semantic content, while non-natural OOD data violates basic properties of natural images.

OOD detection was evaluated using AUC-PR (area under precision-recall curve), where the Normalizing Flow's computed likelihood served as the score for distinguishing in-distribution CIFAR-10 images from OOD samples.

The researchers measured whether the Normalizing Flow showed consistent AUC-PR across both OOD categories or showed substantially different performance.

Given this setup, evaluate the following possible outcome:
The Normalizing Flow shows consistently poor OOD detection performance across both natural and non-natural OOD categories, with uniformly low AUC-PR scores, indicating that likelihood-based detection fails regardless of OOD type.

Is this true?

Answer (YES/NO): NO